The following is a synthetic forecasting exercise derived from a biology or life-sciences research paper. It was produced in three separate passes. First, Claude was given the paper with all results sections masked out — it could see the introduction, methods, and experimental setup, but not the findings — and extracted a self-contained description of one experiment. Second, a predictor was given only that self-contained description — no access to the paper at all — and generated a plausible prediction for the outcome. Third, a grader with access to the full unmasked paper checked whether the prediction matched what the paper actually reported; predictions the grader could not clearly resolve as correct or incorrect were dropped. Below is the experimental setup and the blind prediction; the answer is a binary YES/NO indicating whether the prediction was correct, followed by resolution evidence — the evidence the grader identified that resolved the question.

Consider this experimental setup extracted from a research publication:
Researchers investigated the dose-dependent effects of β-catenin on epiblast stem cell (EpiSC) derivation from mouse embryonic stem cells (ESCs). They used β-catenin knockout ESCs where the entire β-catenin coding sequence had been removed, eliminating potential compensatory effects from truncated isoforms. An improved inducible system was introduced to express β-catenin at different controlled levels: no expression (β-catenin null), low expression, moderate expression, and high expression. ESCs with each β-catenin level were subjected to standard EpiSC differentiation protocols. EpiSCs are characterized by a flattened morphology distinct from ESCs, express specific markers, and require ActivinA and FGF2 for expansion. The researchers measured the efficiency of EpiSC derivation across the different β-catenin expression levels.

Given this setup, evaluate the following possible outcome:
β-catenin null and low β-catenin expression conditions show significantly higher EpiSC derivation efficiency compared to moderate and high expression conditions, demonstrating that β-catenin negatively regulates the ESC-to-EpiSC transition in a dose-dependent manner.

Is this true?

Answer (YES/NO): NO